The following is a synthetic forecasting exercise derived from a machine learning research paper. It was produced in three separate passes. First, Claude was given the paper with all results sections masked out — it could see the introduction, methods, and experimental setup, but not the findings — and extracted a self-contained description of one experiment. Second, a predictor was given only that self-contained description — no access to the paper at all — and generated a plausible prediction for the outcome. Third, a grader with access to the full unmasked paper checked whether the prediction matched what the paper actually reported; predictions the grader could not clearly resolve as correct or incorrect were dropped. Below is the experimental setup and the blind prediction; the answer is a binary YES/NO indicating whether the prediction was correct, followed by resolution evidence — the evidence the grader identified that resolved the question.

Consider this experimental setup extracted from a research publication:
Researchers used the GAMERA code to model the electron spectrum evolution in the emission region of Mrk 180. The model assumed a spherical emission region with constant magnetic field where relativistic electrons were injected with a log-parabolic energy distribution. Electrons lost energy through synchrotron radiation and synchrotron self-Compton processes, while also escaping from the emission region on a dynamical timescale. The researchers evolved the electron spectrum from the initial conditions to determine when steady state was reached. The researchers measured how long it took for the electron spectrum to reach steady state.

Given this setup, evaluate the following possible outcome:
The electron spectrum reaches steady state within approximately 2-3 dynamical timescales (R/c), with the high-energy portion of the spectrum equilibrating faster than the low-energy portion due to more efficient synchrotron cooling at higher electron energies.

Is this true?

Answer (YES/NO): NO